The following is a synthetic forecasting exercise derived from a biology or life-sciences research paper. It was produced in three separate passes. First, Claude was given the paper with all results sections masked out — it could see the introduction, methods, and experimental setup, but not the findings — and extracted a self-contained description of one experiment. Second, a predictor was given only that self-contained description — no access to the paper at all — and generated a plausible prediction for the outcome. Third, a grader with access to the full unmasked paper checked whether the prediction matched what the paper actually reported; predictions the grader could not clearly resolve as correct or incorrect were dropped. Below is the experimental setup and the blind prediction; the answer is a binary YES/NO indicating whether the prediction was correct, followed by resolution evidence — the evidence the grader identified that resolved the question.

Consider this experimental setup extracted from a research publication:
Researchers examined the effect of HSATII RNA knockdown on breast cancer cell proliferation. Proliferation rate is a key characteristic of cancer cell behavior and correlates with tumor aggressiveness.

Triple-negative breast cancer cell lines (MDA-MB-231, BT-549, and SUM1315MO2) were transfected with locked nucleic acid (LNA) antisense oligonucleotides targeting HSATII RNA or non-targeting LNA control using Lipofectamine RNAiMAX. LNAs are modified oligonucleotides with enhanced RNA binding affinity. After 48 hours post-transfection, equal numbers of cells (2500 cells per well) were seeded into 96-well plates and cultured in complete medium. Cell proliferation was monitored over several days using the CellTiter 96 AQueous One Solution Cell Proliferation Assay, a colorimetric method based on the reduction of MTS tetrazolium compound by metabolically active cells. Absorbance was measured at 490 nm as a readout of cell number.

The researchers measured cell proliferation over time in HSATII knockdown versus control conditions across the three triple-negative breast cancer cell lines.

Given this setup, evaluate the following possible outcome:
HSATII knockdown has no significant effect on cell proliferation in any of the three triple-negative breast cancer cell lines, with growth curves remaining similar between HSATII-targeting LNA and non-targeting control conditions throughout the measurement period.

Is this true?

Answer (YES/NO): NO